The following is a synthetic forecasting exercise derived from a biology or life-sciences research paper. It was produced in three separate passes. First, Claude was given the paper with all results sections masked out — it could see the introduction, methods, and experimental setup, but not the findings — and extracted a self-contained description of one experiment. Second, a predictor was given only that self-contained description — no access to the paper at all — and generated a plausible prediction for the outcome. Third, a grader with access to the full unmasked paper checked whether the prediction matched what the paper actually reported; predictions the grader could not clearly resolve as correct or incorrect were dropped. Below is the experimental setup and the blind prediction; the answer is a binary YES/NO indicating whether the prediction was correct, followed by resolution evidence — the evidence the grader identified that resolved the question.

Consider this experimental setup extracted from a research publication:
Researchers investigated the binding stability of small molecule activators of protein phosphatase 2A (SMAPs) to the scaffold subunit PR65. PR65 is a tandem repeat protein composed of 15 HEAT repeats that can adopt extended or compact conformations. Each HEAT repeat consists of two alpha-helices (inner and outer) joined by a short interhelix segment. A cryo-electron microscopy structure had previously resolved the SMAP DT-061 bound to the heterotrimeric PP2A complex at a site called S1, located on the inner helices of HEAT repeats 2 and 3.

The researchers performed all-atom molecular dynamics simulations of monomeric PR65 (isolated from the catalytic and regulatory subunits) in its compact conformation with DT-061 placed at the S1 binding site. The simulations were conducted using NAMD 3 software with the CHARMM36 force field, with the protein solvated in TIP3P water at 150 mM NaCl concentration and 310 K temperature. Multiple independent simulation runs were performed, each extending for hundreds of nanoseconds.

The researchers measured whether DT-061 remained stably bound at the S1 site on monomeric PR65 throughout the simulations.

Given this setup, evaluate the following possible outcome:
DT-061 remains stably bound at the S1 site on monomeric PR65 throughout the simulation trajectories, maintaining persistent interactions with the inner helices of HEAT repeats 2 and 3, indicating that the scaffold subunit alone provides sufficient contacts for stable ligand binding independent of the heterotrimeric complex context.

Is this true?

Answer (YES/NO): NO